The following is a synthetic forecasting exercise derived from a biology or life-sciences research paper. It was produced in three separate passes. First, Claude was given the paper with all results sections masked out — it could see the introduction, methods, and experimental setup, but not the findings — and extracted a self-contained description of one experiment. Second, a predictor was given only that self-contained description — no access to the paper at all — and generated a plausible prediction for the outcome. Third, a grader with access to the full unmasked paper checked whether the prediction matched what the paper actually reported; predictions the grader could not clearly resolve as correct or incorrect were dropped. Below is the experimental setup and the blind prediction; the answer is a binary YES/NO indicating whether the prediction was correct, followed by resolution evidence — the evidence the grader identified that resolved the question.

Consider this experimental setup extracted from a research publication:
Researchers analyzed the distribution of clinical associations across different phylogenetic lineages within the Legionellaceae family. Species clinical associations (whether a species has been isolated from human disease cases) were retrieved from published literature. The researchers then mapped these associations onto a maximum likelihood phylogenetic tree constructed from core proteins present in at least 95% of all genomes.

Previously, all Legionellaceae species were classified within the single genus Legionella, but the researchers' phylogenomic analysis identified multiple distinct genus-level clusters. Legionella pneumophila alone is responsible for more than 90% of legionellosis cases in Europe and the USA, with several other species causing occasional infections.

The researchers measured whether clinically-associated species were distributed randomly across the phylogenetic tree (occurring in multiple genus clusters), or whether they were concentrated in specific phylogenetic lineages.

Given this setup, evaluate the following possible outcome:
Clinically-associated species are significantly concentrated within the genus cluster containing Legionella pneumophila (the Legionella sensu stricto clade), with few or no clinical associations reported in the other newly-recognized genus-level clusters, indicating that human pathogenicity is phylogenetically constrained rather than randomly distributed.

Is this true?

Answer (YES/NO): NO